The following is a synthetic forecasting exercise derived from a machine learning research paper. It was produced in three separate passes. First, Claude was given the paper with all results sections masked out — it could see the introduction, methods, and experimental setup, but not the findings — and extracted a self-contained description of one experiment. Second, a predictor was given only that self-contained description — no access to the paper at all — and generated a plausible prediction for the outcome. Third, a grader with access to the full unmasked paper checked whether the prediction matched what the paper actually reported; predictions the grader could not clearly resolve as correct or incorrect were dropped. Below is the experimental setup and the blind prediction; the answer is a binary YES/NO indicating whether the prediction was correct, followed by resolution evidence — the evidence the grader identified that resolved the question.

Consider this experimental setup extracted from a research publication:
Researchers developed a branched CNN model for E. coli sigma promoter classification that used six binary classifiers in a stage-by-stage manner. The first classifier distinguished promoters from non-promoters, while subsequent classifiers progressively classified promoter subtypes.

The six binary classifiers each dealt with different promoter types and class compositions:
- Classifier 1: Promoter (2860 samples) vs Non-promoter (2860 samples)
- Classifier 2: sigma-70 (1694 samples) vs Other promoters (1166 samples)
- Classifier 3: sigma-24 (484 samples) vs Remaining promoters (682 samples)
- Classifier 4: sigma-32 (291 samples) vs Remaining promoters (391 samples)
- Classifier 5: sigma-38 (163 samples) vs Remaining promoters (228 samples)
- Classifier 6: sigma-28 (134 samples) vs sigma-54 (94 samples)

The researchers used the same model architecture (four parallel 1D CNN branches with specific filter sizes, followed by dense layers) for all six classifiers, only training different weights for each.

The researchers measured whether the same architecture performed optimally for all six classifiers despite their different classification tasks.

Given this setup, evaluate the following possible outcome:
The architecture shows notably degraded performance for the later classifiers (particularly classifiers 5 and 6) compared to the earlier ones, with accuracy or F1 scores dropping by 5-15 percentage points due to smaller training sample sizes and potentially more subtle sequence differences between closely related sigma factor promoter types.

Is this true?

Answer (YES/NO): NO